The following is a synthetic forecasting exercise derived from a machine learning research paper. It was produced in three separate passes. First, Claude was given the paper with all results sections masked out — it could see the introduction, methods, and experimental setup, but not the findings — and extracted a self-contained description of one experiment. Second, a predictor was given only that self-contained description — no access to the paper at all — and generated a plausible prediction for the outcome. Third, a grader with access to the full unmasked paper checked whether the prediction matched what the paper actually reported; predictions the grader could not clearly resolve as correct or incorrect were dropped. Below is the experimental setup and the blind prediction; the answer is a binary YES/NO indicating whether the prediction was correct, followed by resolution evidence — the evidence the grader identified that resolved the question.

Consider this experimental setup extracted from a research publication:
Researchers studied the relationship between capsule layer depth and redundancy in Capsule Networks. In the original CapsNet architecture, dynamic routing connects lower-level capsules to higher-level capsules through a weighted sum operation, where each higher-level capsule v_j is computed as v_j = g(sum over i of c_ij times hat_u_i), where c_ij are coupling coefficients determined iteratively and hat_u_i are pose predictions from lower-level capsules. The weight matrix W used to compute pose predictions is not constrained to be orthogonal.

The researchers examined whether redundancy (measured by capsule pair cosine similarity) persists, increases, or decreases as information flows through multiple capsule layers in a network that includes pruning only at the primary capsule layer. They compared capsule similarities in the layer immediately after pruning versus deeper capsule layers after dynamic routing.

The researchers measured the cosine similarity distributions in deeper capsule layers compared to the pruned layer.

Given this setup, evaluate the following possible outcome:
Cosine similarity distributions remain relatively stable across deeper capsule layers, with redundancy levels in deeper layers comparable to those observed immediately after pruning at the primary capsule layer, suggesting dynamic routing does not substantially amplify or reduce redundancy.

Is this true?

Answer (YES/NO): NO